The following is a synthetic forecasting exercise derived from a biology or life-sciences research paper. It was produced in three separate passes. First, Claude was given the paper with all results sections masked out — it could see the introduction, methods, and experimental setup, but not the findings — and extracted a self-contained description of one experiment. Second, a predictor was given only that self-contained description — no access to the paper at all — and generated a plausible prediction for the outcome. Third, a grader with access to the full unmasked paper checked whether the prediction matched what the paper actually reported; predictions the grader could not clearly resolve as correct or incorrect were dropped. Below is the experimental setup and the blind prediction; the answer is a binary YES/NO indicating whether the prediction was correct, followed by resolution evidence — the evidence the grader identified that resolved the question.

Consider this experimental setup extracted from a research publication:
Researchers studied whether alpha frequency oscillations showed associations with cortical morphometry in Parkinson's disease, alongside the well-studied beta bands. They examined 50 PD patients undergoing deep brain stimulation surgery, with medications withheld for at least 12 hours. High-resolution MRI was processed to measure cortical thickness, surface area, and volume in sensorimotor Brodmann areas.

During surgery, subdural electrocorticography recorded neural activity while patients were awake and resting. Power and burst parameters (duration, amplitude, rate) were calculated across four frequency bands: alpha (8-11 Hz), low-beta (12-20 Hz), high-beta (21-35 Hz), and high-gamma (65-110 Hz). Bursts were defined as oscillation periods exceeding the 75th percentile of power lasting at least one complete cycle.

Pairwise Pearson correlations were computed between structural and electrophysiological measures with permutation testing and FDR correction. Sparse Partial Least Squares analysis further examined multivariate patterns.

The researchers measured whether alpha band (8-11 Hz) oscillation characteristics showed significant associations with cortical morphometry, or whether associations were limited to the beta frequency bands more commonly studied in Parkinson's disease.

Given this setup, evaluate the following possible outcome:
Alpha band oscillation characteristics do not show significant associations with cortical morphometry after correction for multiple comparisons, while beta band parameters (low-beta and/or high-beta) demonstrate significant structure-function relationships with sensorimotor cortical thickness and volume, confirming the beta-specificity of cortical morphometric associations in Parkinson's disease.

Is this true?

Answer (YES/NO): NO